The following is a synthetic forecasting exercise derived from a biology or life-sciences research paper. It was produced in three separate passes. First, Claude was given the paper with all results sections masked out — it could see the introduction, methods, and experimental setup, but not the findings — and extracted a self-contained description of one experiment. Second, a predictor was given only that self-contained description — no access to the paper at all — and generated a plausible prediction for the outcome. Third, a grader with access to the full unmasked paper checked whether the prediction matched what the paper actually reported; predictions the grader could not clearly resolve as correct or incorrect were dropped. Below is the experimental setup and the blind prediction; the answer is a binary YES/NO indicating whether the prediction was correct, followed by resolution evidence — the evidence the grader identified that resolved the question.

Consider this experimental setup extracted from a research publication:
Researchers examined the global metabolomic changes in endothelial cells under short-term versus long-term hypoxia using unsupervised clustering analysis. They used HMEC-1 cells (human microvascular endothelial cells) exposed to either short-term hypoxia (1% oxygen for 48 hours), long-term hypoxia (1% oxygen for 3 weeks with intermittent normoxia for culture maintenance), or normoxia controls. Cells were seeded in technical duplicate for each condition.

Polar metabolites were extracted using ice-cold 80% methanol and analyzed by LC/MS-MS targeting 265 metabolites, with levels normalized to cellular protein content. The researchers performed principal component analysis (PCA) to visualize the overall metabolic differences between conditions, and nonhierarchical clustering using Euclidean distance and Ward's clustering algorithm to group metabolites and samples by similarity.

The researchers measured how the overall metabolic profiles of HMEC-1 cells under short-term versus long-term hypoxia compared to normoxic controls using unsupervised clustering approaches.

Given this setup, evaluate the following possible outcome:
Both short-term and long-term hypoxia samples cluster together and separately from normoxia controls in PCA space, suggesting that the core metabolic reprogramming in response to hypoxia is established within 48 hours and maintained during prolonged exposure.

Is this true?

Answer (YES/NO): NO